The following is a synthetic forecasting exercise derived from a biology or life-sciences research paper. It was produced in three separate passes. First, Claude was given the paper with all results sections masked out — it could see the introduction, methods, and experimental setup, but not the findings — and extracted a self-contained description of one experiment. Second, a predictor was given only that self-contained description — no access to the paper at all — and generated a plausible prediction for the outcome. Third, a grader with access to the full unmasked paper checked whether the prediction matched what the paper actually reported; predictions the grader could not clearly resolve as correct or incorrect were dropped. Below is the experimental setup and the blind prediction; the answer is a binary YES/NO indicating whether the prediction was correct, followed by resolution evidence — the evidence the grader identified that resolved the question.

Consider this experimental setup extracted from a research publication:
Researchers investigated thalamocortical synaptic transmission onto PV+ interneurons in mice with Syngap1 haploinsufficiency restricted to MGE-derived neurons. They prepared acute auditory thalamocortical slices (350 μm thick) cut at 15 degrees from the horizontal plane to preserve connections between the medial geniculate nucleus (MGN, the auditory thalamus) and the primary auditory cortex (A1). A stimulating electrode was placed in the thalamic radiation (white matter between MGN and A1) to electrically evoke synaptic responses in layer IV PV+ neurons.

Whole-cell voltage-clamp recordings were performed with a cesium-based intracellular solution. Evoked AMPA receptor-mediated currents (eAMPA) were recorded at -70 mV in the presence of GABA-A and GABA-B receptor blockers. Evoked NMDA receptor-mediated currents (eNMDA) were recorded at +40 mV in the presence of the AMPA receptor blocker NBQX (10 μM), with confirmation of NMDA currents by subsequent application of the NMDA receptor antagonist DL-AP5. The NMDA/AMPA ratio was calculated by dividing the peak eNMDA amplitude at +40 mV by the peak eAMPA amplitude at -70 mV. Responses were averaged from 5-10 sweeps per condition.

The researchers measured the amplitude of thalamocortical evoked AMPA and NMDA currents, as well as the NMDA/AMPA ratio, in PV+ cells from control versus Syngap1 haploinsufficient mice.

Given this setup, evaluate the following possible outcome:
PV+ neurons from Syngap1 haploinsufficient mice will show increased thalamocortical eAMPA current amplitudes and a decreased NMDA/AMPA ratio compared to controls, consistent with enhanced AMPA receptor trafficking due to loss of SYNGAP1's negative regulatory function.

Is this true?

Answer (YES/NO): NO